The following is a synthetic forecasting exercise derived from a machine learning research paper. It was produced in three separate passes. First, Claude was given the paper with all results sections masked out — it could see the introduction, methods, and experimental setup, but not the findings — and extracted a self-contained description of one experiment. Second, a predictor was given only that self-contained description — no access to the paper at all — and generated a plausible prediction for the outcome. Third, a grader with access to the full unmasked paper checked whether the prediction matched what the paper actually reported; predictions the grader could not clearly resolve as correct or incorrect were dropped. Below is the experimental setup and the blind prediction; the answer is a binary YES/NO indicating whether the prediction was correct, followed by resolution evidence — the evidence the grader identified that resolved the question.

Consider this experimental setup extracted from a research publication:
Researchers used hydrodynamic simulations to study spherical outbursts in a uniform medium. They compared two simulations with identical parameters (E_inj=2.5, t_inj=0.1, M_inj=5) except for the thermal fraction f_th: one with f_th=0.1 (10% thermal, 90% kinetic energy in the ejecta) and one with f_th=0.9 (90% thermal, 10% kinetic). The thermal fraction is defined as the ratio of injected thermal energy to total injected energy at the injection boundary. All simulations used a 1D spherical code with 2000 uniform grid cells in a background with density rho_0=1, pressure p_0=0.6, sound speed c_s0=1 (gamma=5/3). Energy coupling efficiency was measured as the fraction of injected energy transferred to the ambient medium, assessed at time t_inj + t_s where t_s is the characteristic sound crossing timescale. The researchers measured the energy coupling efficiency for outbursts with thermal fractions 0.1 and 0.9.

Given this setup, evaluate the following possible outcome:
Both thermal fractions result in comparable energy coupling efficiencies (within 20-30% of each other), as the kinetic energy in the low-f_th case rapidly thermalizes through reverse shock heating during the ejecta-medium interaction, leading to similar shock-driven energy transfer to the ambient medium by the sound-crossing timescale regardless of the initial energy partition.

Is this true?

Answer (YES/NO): YES